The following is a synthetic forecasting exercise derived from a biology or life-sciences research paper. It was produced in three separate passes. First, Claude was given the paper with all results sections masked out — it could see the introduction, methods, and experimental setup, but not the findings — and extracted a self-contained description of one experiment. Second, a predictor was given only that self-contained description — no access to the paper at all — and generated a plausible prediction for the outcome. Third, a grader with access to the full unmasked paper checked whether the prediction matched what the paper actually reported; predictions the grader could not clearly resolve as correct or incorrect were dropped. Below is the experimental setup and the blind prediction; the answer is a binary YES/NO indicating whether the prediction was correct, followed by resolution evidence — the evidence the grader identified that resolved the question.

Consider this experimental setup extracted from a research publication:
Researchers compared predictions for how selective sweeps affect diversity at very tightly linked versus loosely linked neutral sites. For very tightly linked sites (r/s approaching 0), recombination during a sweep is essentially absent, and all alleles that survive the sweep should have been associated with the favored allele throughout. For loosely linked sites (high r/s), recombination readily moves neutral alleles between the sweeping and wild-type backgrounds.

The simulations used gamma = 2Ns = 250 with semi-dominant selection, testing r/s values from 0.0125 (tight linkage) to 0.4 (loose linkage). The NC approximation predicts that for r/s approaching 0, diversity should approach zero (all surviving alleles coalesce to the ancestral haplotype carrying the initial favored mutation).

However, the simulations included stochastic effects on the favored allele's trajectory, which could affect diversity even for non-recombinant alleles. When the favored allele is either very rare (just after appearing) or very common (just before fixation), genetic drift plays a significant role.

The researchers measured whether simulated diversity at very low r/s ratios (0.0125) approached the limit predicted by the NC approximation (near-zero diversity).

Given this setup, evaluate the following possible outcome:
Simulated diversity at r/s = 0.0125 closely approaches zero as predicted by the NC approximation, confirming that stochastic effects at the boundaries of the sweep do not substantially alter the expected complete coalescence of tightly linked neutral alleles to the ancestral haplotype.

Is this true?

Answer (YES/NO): NO